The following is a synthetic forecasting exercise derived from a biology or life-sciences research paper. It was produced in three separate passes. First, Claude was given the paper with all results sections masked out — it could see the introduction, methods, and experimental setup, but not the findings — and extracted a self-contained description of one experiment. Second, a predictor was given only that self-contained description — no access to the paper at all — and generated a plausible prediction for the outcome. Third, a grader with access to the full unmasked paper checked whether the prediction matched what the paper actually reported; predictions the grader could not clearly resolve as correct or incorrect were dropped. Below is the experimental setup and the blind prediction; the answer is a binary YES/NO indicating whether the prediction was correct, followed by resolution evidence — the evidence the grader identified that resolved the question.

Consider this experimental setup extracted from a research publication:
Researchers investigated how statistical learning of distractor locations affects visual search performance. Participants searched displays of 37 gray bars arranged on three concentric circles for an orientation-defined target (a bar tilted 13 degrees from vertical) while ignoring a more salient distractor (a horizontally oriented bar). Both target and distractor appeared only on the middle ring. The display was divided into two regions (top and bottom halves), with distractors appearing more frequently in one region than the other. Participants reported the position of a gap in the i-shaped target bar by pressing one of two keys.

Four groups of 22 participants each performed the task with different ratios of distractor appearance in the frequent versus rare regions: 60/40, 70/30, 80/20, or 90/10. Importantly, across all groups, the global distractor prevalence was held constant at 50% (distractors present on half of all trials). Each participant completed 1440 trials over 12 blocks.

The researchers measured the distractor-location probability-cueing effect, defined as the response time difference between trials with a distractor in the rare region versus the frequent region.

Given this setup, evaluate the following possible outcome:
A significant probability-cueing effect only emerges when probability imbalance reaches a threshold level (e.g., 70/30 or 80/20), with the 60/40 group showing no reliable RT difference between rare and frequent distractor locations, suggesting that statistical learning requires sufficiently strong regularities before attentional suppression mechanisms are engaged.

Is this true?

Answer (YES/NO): NO